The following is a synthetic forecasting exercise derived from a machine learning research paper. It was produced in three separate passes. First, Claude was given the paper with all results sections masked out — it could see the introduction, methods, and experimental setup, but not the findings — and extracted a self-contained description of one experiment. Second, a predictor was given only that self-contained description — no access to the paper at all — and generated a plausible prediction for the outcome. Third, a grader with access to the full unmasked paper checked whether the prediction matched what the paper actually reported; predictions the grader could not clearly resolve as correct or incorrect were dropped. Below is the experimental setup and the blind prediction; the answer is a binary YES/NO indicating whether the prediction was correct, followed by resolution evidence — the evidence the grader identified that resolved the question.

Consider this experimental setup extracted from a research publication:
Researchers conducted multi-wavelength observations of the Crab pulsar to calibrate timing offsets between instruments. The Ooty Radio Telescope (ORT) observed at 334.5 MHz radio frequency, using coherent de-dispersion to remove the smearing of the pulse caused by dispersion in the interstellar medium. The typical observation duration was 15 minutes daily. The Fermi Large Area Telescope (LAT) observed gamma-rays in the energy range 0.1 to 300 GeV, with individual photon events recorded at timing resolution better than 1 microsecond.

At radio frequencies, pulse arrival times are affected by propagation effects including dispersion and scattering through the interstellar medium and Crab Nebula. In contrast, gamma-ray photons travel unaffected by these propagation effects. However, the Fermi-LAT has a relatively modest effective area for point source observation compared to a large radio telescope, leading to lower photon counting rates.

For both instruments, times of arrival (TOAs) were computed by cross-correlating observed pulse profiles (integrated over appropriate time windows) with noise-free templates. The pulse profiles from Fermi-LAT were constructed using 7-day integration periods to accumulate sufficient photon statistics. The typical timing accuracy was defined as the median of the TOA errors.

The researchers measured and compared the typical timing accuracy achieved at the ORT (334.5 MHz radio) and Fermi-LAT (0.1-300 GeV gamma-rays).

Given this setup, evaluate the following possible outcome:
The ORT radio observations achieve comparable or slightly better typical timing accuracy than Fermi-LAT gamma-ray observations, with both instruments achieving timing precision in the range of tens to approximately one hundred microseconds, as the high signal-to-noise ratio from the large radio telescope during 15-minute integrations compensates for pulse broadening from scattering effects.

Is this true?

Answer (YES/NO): NO